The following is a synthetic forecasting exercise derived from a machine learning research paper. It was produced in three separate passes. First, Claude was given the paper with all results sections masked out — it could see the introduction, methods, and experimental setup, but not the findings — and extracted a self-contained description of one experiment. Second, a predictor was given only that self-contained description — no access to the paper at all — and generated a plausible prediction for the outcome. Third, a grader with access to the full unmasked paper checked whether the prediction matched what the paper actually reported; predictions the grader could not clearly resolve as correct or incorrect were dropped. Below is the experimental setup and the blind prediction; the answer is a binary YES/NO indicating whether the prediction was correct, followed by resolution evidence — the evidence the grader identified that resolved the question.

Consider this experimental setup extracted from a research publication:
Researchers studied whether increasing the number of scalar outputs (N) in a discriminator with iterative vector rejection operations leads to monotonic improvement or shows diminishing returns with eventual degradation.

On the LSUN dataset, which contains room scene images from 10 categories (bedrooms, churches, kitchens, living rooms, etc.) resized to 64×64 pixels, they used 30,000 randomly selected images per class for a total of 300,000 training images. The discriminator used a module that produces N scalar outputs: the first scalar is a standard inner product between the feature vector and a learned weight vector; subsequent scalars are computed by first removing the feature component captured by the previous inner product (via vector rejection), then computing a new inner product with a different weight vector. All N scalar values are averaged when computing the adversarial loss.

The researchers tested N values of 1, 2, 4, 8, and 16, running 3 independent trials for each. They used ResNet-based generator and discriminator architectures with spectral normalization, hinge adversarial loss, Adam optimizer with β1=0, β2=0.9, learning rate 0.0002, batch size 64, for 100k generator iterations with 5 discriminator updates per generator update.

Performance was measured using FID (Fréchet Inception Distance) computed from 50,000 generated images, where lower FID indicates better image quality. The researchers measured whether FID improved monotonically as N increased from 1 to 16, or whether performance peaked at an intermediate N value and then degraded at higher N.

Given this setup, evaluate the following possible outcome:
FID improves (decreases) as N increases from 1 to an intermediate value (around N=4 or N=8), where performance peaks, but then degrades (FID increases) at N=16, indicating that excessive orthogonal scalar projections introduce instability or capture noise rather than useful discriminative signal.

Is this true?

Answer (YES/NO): YES